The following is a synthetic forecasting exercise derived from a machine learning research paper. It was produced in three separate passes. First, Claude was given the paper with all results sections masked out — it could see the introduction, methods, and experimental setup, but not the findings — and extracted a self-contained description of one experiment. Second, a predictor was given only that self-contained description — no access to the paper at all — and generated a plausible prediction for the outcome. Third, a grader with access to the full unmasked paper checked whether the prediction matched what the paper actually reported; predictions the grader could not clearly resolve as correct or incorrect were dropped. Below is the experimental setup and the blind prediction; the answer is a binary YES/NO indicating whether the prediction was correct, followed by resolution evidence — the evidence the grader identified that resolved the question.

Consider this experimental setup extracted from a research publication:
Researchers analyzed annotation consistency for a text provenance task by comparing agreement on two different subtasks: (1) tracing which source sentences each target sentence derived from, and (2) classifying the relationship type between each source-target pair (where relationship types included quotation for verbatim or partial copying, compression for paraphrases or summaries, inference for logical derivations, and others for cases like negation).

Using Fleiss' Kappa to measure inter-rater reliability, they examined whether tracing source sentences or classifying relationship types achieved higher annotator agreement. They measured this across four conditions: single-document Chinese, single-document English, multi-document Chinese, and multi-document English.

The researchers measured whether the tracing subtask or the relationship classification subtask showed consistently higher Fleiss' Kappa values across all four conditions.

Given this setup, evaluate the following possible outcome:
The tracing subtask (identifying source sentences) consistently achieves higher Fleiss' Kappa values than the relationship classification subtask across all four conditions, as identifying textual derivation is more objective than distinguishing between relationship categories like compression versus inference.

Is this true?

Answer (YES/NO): YES